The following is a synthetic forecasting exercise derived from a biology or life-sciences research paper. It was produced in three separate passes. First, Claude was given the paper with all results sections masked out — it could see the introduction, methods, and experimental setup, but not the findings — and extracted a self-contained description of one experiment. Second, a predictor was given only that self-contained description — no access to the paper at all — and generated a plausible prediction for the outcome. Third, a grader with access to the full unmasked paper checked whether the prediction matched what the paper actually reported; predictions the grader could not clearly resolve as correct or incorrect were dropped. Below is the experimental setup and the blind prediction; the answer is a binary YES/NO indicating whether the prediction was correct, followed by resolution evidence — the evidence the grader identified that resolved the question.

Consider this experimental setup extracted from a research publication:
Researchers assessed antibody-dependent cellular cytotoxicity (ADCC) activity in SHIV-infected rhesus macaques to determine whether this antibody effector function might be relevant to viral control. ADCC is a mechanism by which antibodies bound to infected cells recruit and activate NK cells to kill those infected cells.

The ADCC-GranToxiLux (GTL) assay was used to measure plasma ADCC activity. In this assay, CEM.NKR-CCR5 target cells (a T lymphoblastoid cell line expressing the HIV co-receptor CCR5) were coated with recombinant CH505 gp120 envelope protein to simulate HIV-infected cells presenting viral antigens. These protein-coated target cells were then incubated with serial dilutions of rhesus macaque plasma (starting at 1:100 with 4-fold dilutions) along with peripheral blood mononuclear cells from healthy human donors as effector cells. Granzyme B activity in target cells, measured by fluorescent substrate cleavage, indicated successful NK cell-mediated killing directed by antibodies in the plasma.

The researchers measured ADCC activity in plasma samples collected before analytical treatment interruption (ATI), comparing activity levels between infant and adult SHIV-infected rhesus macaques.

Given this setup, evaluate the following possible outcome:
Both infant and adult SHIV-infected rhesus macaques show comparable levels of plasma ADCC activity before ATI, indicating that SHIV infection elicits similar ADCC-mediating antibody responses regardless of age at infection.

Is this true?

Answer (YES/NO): YES